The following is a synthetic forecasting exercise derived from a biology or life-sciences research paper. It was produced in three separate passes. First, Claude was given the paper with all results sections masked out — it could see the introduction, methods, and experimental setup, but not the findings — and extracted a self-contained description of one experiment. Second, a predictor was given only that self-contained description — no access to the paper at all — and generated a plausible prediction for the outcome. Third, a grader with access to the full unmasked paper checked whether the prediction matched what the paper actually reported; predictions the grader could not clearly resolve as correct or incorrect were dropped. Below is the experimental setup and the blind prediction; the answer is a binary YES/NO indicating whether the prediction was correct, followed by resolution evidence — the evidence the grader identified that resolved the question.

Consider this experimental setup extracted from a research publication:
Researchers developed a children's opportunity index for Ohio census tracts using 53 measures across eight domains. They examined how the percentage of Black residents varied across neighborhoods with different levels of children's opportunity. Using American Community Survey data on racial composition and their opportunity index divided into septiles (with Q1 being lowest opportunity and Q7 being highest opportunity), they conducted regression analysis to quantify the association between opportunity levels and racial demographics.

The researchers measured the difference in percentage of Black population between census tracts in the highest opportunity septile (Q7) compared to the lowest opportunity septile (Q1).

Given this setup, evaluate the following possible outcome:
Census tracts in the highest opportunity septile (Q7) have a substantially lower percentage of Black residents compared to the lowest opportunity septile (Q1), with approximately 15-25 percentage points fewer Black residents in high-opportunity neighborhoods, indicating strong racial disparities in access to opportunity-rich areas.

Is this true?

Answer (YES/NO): NO